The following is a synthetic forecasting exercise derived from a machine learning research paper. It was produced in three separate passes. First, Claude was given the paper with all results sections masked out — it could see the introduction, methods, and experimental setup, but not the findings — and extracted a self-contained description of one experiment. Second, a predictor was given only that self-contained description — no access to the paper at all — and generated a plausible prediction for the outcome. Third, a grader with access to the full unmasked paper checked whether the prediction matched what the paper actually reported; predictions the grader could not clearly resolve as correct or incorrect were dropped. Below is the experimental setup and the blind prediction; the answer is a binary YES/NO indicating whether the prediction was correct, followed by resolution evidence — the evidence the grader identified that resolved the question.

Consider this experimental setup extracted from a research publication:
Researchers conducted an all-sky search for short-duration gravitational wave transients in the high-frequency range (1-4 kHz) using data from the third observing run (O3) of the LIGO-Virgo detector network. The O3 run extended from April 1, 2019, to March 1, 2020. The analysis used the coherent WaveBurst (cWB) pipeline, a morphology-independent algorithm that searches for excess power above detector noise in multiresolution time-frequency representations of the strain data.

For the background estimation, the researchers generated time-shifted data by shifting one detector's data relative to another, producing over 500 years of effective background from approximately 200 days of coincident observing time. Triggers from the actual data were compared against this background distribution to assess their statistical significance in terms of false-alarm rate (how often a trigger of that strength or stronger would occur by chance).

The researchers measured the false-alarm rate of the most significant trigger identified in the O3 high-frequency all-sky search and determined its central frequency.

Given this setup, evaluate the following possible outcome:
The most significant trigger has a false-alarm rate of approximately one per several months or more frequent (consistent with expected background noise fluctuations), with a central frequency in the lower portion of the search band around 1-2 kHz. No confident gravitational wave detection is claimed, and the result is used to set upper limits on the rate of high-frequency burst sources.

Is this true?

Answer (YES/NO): NO